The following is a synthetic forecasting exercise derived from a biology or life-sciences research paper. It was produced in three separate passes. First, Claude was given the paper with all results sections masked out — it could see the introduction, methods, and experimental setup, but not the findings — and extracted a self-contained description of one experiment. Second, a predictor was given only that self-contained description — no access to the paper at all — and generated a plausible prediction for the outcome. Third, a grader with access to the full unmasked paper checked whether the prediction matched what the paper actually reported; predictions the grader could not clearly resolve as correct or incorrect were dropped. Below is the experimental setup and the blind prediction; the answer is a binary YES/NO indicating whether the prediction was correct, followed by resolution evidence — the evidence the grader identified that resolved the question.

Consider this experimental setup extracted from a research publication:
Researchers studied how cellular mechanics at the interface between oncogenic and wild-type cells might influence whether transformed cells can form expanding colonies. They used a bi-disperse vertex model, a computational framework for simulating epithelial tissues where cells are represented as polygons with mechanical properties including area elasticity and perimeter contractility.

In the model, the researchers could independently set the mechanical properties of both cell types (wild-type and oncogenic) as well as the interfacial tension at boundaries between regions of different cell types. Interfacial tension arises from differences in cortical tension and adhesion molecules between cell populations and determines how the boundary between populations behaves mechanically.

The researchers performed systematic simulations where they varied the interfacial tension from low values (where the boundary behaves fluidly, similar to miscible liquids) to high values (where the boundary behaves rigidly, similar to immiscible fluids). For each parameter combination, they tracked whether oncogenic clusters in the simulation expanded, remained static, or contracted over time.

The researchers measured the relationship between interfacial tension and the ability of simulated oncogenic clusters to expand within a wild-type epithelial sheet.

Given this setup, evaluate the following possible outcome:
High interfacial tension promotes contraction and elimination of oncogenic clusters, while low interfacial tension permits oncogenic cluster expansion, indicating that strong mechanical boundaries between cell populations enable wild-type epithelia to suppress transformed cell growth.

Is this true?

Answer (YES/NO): NO